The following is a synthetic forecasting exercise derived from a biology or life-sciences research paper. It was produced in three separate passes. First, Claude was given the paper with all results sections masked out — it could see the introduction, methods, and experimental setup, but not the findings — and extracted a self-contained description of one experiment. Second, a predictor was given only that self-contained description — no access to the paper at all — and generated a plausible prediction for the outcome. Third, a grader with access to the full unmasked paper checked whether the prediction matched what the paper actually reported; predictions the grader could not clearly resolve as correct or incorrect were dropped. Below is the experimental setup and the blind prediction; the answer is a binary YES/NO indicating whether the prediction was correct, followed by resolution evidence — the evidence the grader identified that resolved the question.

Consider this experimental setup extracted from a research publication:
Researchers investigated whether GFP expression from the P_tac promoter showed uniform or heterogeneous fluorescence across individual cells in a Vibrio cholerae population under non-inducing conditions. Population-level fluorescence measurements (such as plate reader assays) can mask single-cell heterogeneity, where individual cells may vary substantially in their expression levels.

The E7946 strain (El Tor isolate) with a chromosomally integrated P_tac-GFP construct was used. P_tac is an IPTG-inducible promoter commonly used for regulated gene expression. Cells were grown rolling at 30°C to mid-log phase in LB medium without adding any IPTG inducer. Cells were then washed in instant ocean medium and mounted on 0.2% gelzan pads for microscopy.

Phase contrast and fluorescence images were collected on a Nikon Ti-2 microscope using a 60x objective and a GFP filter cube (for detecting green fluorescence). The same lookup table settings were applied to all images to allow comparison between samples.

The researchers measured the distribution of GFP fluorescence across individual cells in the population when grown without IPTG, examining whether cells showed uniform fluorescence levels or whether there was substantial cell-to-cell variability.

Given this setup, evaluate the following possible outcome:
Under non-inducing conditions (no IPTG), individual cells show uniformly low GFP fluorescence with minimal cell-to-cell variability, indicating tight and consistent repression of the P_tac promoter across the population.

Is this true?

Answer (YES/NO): NO